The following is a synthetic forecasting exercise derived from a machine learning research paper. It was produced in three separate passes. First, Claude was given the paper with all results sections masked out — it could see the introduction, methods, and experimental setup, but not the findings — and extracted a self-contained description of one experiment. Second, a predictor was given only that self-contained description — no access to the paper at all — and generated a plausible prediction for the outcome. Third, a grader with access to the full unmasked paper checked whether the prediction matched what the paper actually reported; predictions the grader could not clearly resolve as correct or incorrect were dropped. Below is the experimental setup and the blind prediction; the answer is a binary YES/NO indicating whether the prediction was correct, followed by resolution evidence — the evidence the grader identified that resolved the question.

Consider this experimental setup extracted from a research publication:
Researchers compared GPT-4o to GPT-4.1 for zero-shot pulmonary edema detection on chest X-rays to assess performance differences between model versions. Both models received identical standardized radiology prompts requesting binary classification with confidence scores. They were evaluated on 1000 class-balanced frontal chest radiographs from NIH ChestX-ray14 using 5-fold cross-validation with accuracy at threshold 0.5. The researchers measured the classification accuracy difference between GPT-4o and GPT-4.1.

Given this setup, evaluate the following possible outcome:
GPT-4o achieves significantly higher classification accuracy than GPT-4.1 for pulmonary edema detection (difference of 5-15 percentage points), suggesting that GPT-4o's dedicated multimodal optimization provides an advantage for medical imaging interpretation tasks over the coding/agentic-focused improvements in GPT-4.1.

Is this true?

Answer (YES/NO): NO